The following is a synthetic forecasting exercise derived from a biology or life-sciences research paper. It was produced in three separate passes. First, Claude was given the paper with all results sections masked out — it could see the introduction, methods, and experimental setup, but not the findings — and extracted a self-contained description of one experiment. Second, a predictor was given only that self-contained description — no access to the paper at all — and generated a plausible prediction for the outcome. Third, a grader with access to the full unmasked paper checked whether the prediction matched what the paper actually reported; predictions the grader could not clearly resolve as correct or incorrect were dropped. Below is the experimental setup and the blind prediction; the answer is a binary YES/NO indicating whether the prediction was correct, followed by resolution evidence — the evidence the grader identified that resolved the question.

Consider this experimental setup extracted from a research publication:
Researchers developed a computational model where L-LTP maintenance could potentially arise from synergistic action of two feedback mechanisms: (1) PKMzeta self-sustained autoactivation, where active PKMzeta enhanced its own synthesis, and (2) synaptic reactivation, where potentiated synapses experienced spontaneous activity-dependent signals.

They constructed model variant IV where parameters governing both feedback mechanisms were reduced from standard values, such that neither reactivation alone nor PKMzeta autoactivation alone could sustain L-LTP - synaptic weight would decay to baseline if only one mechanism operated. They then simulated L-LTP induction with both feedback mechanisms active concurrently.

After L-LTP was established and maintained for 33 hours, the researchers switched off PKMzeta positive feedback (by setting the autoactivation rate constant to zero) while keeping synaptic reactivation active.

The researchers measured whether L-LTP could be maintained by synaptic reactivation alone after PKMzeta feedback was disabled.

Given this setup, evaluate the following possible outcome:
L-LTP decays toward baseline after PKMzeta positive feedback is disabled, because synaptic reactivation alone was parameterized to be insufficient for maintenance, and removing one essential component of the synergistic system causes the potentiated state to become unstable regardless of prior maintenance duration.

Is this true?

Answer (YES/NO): YES